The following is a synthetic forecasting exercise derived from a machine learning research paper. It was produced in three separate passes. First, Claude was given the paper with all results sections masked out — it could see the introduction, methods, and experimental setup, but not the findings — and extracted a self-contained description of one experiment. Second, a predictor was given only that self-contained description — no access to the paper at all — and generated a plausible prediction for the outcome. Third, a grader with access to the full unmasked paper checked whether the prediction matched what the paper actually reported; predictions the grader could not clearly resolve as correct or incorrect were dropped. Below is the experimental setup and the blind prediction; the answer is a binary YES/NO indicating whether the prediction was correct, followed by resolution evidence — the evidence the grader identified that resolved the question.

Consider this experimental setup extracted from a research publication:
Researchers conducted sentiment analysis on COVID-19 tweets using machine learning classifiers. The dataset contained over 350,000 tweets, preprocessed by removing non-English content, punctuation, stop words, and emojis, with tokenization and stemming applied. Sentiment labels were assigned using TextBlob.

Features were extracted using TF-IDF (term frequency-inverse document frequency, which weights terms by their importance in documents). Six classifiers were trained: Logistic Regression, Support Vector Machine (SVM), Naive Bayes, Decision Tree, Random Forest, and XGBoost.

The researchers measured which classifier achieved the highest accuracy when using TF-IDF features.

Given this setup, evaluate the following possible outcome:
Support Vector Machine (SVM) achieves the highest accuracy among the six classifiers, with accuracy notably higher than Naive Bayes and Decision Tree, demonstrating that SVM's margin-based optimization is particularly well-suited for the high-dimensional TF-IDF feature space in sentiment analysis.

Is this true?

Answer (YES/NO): NO